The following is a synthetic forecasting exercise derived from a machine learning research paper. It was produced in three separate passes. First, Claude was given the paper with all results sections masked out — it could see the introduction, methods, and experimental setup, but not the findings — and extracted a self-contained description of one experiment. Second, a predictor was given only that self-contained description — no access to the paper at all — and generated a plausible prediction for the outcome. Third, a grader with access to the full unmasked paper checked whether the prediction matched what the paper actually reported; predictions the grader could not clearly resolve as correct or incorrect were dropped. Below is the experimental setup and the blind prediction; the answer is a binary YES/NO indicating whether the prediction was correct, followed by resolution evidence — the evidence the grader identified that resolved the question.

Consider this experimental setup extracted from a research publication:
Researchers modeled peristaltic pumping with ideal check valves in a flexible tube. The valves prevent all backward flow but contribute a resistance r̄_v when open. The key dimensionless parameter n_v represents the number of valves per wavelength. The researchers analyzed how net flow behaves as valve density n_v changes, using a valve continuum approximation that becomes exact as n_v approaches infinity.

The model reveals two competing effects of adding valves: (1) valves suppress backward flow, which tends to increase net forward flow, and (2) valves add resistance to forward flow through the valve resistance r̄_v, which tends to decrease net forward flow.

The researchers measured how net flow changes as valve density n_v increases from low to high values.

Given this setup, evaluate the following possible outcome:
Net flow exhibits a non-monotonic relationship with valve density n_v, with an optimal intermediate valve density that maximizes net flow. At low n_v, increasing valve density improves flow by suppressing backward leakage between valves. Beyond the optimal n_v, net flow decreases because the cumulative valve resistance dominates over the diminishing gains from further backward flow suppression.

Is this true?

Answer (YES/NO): YES